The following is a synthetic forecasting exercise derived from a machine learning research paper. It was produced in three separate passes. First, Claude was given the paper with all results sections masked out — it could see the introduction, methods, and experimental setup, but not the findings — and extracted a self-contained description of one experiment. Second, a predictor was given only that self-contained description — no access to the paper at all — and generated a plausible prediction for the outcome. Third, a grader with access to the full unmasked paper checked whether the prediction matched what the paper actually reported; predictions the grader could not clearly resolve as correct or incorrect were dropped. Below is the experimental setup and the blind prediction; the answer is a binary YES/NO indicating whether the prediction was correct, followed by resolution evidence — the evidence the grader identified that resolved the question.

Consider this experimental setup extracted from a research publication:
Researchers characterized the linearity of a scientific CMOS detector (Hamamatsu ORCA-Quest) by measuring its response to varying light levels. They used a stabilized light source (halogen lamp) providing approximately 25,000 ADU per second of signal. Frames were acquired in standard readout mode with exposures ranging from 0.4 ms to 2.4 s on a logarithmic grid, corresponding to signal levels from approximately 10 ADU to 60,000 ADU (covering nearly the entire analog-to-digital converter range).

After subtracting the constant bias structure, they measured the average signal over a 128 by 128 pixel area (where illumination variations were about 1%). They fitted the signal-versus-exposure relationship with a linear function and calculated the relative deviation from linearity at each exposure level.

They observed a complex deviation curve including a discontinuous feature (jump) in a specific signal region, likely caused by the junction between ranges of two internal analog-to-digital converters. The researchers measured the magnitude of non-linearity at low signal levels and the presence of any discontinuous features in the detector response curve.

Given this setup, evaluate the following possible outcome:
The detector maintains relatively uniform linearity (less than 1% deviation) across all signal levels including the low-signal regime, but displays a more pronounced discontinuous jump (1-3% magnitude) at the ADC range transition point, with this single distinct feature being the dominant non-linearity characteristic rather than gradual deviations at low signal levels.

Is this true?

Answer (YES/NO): NO